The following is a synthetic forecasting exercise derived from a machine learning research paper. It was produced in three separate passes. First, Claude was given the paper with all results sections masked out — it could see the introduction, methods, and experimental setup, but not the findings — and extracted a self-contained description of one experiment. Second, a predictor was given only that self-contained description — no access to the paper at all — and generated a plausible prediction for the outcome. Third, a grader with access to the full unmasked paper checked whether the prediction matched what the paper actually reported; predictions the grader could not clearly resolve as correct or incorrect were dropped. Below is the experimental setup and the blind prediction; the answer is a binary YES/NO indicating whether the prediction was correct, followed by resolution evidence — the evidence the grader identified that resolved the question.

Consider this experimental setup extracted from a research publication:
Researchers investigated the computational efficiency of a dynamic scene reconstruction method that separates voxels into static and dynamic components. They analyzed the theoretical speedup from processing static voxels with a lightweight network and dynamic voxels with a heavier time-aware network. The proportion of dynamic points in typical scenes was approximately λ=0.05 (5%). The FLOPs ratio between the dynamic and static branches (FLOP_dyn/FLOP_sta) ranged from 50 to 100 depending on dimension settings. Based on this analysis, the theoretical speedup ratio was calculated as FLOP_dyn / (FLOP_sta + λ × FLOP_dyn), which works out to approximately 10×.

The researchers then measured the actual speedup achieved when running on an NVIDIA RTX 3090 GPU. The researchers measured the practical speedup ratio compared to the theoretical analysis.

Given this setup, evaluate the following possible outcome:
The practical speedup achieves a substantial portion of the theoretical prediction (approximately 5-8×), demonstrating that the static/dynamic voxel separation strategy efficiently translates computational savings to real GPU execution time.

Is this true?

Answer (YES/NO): YES